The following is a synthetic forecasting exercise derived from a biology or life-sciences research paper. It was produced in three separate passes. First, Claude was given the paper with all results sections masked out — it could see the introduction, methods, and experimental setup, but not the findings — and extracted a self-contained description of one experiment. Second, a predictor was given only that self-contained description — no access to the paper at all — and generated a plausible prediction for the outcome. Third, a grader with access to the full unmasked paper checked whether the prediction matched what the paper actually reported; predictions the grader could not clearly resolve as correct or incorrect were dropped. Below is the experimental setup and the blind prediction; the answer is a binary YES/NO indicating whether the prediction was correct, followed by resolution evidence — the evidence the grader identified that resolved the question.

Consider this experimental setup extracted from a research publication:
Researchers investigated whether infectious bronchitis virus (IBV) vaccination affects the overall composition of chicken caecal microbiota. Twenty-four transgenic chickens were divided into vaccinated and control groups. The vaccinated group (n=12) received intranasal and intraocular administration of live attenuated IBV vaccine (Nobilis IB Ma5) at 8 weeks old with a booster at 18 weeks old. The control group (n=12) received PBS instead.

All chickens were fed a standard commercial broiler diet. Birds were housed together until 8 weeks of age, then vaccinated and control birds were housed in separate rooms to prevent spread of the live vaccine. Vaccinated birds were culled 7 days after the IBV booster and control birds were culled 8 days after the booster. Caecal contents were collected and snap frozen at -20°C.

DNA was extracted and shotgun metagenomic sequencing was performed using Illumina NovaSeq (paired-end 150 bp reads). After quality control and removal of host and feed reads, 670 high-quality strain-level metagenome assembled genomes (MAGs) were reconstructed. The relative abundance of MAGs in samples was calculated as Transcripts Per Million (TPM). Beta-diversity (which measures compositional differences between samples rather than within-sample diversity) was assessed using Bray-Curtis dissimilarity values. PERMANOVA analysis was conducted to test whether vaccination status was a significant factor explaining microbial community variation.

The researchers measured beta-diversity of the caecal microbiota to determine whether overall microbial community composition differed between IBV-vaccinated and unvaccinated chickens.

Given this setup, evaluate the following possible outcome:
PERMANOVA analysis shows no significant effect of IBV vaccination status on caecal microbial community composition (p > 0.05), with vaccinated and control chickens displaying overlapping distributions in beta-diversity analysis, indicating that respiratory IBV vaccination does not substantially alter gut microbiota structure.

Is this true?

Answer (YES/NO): NO